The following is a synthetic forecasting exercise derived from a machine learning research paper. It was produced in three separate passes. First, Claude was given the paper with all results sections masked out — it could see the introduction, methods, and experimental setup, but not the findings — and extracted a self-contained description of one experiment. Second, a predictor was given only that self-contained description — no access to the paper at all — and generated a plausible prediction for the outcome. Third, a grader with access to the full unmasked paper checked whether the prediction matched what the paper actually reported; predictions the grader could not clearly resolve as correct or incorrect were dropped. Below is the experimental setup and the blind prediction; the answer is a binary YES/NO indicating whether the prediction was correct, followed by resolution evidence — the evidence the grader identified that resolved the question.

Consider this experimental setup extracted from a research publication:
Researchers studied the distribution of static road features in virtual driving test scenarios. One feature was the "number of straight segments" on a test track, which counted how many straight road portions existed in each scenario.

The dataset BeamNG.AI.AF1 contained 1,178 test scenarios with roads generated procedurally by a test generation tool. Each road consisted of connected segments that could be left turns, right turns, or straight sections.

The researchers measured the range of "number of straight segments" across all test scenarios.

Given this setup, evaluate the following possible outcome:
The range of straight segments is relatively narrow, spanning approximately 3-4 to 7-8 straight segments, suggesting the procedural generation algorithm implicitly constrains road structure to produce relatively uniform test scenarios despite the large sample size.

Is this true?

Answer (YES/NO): NO